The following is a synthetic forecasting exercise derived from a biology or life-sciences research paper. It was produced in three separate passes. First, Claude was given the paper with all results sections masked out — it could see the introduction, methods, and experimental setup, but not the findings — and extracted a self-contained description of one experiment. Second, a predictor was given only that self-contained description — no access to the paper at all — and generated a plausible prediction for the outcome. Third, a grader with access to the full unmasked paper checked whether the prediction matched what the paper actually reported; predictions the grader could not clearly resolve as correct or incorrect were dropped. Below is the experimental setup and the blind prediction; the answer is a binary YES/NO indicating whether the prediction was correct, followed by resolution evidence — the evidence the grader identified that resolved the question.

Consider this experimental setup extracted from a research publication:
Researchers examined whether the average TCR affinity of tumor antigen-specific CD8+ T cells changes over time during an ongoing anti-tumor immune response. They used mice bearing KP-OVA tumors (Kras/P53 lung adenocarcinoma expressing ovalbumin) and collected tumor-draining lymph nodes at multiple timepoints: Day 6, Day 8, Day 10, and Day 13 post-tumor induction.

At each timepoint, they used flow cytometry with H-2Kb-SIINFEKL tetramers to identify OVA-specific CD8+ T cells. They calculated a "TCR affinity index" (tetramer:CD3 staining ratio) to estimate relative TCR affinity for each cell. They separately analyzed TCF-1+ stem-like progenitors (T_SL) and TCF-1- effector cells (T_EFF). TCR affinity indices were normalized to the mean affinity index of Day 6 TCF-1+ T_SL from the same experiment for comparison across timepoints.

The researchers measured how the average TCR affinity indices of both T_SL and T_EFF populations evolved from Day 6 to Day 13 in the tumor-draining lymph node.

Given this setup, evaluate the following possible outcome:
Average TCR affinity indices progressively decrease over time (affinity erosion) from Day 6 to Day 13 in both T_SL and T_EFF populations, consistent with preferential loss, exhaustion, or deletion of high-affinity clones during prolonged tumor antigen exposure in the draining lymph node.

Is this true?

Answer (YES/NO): NO